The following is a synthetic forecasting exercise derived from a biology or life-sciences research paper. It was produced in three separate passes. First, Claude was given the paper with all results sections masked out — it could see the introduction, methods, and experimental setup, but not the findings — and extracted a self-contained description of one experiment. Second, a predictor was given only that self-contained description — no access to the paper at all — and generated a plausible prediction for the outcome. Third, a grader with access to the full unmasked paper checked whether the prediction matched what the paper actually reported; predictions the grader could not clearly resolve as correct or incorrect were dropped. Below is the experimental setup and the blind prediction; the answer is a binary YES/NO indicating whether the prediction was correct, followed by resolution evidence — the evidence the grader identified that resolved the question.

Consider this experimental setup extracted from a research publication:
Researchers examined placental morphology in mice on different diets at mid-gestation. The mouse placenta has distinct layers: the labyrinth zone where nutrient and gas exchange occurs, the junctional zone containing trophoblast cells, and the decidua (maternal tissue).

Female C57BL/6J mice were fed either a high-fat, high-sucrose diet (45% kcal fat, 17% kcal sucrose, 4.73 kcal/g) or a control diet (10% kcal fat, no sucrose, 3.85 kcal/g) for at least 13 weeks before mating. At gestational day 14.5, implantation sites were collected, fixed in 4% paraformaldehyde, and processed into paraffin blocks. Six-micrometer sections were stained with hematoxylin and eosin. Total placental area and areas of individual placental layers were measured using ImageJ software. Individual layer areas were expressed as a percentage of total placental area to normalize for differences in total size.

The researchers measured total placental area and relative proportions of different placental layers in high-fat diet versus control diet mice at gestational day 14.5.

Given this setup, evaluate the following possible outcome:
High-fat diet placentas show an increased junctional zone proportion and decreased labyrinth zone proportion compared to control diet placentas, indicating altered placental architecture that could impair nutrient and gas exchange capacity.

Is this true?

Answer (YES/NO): NO